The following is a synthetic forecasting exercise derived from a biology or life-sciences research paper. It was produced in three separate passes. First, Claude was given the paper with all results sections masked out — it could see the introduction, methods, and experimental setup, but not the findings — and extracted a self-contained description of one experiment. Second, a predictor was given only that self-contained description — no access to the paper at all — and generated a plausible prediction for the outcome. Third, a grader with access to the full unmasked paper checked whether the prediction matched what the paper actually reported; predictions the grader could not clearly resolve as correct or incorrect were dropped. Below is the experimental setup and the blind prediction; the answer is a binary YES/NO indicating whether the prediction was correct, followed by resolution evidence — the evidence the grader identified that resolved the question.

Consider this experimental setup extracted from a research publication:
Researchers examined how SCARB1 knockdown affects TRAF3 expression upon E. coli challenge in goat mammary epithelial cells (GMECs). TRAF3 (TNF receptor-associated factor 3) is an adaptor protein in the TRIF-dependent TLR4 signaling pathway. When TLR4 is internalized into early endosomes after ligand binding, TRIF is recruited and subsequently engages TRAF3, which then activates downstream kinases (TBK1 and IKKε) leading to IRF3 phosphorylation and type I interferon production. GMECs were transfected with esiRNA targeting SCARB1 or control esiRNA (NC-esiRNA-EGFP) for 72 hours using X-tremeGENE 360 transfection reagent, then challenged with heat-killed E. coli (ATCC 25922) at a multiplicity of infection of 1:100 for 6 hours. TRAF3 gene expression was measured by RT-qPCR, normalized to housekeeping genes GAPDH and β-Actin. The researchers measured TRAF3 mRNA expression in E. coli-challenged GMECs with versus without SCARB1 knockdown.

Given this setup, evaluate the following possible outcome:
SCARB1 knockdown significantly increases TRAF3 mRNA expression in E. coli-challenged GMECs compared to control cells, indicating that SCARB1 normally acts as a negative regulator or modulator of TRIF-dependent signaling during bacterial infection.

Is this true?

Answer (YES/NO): NO